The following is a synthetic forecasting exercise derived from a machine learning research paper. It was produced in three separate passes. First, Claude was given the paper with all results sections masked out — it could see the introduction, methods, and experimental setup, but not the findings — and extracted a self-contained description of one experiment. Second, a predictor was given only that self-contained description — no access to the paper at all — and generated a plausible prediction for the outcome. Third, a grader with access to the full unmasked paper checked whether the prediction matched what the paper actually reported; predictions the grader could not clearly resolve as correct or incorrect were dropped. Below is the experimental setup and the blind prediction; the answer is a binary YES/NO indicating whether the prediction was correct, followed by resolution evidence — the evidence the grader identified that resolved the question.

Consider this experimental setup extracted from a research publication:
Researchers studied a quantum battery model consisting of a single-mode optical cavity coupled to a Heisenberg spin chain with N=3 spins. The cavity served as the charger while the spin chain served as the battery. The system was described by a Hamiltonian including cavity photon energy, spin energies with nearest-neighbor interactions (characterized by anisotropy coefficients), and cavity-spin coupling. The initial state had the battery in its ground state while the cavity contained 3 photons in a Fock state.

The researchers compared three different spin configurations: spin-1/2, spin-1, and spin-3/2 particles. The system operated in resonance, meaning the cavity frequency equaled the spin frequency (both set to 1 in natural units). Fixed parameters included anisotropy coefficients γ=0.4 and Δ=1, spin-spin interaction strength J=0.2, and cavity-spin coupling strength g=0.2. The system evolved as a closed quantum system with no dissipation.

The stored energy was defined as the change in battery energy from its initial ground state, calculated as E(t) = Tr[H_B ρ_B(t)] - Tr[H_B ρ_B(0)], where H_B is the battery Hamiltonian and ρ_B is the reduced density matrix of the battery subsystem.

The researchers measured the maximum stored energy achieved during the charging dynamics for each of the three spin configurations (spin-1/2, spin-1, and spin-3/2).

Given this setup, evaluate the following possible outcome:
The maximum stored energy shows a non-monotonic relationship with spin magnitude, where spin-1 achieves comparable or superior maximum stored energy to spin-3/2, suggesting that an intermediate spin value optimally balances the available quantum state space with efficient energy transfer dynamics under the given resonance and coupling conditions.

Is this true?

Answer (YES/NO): NO